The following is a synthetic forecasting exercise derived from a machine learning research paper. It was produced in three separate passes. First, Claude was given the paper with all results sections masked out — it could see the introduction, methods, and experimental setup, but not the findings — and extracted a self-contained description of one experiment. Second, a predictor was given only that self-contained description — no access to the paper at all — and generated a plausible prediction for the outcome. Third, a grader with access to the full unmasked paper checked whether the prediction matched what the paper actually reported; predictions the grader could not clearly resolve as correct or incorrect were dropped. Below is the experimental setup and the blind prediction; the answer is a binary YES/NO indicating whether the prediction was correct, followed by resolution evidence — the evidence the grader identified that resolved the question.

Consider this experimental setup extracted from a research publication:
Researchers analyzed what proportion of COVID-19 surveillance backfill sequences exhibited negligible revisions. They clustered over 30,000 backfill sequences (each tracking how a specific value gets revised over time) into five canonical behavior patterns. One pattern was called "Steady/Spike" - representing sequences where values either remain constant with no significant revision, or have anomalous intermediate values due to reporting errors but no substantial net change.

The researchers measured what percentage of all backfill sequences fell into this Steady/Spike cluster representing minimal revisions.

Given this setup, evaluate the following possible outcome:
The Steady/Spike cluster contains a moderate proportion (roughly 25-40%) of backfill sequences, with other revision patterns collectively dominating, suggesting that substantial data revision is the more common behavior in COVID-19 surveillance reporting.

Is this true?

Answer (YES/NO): NO